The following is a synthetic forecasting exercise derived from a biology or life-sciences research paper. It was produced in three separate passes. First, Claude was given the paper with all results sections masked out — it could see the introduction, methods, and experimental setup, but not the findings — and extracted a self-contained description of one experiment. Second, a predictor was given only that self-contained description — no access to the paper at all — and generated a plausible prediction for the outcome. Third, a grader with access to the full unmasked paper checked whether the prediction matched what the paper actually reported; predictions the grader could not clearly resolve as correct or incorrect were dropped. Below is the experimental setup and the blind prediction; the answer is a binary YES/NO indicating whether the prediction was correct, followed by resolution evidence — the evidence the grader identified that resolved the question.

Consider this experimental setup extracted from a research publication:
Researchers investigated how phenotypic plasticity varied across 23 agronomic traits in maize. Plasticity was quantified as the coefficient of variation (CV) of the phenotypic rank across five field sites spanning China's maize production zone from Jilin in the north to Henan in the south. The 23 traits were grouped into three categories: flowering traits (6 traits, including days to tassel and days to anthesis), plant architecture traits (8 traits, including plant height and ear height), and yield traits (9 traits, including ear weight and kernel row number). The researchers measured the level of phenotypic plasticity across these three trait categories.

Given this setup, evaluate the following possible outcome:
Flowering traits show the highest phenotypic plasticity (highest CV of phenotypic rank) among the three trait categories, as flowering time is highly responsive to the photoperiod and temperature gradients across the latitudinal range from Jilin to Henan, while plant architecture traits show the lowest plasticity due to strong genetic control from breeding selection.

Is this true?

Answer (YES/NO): NO